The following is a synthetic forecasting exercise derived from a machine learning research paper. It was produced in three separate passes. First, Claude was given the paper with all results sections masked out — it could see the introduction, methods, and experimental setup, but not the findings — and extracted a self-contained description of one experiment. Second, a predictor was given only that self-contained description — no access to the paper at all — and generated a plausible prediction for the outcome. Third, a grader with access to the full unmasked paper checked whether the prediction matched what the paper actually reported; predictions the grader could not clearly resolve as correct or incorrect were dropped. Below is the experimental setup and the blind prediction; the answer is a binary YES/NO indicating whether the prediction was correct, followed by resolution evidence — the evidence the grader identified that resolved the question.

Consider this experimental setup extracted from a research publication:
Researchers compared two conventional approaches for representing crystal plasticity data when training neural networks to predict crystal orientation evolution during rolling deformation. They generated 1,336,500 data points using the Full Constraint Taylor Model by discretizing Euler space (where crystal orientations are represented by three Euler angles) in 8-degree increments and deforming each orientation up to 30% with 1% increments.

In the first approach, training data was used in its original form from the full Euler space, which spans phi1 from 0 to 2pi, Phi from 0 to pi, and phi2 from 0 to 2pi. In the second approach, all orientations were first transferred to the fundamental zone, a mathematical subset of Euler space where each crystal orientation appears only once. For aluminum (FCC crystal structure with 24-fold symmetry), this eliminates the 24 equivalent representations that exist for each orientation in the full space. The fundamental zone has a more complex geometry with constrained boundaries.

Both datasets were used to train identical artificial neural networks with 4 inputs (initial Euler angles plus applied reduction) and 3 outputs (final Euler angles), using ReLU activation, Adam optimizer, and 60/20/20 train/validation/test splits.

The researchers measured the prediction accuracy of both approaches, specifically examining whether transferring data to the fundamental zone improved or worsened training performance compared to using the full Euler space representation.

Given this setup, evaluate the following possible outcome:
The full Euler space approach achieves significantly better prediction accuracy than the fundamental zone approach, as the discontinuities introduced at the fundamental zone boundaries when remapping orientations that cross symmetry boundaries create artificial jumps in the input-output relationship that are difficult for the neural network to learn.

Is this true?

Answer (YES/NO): NO